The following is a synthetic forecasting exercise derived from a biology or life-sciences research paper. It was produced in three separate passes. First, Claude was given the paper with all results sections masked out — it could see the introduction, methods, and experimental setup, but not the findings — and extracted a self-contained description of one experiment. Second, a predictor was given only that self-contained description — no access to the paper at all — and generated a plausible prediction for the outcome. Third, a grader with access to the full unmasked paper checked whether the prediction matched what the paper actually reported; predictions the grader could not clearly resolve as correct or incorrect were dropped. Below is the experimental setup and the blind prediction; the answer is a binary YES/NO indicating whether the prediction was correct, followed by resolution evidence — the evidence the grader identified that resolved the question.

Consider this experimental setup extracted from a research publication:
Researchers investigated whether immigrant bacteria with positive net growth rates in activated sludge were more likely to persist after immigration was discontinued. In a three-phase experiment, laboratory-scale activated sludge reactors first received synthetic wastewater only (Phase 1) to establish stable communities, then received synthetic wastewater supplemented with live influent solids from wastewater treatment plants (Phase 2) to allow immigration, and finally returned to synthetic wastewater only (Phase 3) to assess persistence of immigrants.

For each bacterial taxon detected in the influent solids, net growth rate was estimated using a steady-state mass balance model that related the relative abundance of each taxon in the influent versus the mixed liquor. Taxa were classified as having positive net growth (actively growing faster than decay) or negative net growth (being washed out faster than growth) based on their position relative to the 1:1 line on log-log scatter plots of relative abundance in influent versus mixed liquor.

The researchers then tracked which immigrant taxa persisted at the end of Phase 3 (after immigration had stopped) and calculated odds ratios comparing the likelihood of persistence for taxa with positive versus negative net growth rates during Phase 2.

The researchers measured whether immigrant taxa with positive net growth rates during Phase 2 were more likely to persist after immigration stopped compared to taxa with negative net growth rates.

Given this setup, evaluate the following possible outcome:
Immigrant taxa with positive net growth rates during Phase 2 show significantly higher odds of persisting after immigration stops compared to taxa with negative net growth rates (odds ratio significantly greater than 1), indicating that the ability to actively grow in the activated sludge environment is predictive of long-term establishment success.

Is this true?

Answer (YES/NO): YES